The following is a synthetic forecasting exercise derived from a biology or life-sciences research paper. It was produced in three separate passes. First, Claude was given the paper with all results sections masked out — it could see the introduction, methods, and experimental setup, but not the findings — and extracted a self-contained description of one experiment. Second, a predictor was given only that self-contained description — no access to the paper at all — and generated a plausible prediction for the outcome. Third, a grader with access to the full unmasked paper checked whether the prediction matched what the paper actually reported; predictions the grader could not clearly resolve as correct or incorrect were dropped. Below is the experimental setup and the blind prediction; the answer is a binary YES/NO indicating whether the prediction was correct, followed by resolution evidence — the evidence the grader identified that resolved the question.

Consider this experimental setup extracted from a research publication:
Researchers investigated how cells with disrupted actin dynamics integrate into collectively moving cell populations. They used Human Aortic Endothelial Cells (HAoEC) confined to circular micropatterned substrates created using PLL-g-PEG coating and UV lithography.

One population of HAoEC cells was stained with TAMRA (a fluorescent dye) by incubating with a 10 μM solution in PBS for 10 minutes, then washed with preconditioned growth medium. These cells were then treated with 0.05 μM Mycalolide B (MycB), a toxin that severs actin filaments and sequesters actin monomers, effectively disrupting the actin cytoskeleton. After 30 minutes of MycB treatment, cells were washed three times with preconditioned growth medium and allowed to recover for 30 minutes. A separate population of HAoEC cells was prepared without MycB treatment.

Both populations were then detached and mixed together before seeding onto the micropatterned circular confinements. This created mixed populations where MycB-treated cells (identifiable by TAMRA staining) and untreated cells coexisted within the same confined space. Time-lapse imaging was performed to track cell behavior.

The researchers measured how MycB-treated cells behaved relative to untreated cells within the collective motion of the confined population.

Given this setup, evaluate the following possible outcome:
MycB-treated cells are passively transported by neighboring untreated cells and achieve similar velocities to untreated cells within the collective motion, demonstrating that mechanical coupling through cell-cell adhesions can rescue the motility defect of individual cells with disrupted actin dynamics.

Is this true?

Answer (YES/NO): NO